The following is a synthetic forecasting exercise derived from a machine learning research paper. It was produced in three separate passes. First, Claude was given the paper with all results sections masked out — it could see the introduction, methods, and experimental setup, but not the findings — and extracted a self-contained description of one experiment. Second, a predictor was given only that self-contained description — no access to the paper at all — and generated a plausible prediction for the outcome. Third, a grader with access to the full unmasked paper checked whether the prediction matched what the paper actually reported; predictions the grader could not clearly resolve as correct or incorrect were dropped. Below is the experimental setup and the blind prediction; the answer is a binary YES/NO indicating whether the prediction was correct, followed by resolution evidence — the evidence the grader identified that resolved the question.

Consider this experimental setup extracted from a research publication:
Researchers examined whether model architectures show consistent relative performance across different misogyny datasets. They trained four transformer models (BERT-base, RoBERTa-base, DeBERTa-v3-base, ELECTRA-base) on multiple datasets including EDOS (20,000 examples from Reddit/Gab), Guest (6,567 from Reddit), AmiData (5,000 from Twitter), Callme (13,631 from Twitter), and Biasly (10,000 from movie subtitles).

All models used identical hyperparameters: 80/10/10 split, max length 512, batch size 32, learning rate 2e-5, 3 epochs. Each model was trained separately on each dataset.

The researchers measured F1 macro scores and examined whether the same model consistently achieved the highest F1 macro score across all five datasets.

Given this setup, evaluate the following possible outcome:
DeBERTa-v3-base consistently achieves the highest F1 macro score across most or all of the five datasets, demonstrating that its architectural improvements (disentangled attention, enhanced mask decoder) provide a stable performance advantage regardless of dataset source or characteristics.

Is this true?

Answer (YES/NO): NO